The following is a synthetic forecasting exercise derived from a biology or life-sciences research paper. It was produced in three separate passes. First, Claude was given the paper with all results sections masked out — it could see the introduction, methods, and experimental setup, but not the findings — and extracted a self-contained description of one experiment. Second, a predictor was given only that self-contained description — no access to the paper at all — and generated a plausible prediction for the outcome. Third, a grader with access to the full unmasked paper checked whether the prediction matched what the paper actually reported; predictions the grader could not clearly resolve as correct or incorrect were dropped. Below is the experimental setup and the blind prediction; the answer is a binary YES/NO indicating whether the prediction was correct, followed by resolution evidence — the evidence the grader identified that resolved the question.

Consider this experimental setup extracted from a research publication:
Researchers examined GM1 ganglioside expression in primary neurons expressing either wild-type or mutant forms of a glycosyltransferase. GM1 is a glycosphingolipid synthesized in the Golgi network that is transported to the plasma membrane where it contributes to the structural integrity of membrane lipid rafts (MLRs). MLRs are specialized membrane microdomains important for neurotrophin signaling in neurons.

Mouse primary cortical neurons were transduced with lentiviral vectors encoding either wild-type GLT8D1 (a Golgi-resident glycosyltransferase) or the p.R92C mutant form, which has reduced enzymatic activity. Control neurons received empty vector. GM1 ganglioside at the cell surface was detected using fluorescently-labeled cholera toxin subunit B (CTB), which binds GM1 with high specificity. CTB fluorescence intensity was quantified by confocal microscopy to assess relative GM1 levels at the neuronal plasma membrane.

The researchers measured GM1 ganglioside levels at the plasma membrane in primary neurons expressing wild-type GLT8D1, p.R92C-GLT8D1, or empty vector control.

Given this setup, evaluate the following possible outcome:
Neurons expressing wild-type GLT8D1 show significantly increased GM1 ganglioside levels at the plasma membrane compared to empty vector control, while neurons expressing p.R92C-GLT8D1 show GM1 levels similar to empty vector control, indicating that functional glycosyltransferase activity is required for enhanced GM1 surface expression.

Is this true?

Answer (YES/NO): NO